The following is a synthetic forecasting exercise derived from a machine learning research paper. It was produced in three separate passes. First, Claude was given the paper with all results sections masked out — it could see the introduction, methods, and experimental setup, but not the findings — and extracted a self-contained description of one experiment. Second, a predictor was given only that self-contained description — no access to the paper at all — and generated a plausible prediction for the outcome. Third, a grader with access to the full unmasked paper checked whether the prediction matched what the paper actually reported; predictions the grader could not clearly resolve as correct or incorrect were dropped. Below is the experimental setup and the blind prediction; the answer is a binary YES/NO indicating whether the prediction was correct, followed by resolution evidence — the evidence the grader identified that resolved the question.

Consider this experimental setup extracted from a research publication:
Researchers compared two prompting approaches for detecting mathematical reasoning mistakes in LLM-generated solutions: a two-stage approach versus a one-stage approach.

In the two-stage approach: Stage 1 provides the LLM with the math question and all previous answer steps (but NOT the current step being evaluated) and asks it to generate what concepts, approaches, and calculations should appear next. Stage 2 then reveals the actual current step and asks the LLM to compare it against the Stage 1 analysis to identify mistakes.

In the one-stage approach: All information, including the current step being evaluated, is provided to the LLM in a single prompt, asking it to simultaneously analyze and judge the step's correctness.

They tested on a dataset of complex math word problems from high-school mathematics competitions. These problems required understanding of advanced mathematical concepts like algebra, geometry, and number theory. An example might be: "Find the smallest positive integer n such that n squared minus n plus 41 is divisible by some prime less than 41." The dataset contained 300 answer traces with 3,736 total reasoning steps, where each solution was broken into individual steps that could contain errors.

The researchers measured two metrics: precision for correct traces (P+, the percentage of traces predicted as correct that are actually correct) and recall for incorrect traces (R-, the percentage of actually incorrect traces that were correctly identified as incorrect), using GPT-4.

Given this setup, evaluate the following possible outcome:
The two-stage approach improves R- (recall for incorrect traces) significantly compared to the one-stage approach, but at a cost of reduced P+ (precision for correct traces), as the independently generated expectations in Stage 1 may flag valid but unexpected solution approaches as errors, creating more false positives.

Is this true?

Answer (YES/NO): NO